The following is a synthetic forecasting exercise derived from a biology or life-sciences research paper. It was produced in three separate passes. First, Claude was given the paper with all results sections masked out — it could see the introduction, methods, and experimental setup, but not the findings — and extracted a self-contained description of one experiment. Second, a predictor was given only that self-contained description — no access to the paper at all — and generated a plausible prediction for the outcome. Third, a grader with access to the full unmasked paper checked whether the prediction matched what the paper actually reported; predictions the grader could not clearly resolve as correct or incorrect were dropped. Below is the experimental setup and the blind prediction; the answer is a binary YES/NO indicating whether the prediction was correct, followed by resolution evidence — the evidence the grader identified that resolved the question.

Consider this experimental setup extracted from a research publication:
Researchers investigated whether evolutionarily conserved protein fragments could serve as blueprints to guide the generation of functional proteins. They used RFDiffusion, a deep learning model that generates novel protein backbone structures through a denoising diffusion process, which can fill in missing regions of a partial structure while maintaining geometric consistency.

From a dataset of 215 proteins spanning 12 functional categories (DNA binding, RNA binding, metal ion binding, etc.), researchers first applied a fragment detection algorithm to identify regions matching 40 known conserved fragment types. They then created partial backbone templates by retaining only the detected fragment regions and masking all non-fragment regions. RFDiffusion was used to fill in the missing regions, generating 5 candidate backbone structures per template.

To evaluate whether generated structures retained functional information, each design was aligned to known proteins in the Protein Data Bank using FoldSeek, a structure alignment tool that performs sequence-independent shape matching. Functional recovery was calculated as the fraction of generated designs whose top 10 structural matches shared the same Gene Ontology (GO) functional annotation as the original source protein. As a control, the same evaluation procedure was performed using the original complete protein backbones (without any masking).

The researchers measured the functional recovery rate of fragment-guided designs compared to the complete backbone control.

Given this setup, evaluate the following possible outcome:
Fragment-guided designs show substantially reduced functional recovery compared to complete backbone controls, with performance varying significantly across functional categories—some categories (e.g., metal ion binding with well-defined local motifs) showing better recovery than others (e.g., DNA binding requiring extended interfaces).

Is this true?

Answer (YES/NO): NO